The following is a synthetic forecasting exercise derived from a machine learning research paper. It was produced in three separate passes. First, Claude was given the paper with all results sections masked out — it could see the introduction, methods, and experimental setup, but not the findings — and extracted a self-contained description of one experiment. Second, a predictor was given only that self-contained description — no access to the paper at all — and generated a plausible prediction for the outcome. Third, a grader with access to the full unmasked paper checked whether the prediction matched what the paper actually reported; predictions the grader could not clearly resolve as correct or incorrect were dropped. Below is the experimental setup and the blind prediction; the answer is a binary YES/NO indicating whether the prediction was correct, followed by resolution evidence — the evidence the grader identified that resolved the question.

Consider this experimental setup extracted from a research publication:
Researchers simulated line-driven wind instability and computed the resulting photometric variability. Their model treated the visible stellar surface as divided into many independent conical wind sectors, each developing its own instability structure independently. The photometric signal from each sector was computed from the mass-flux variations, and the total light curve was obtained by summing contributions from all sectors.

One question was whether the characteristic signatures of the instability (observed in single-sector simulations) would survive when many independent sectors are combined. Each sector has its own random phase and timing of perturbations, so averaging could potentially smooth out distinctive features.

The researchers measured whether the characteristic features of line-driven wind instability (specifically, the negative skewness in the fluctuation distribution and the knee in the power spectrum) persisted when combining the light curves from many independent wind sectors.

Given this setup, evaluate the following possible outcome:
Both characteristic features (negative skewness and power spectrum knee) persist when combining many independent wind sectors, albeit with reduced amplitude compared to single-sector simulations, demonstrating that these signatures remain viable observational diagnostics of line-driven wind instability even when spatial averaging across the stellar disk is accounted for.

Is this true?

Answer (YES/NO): YES